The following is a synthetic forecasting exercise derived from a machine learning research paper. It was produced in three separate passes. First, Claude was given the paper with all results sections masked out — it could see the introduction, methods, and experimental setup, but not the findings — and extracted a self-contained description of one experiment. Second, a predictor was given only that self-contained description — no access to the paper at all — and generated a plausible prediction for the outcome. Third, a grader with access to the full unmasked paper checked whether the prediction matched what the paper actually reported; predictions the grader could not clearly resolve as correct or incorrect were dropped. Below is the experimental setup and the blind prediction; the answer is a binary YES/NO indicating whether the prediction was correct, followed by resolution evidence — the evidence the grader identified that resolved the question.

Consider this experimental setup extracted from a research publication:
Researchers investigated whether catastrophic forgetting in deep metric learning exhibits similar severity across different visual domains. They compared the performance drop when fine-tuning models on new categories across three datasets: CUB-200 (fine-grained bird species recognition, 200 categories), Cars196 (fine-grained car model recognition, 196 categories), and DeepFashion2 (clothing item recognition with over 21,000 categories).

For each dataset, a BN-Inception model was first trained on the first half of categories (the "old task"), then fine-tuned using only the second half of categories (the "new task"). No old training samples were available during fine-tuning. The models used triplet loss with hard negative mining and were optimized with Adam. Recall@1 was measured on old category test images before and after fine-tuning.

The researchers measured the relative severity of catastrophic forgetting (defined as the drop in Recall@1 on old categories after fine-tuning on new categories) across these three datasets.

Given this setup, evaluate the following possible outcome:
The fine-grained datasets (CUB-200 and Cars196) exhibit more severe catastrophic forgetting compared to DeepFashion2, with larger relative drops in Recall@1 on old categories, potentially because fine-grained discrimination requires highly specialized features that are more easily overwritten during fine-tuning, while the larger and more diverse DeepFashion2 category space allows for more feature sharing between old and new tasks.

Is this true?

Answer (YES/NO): YES